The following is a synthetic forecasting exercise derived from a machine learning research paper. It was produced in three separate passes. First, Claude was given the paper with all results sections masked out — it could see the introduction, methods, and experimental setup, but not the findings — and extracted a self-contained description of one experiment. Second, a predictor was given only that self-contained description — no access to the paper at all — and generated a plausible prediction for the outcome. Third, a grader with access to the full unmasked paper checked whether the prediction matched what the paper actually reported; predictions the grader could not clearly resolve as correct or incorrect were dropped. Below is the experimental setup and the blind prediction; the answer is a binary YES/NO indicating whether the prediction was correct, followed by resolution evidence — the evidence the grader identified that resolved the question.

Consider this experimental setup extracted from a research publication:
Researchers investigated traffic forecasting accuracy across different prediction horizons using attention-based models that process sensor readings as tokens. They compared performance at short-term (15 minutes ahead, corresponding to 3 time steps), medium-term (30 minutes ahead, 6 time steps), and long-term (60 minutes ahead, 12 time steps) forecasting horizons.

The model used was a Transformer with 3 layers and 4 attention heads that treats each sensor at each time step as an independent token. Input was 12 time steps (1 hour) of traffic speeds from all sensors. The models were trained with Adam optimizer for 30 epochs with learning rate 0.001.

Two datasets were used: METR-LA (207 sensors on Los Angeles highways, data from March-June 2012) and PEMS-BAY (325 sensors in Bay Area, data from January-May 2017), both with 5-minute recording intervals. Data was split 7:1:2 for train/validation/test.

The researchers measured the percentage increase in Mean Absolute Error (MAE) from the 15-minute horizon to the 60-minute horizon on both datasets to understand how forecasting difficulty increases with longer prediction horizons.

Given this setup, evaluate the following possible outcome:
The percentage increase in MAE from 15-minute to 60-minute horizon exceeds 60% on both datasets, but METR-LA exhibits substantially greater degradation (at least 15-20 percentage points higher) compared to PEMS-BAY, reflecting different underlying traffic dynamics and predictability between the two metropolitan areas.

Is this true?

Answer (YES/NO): NO